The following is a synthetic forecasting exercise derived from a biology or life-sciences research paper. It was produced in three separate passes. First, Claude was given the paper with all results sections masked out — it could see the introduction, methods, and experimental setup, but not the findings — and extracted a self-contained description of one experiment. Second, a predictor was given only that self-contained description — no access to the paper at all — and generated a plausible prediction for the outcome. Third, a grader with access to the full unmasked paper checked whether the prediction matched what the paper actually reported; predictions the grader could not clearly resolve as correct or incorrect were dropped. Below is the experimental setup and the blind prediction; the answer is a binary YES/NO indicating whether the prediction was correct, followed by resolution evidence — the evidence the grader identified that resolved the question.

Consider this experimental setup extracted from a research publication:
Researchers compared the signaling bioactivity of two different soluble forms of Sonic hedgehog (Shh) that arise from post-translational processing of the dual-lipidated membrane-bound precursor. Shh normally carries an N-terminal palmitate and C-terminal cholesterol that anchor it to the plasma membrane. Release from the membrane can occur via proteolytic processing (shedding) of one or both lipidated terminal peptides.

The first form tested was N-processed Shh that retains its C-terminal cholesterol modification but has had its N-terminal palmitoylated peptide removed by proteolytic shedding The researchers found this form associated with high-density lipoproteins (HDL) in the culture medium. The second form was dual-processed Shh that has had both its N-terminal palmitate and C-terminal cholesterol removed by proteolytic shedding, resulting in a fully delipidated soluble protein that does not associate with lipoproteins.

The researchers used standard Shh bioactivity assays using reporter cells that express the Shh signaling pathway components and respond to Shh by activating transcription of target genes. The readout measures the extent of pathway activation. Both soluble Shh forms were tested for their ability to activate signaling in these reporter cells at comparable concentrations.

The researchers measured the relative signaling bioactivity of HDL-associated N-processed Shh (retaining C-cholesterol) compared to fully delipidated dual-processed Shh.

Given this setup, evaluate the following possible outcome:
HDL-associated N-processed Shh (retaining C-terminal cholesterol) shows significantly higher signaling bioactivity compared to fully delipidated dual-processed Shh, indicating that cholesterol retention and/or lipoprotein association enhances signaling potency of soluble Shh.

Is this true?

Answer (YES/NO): YES